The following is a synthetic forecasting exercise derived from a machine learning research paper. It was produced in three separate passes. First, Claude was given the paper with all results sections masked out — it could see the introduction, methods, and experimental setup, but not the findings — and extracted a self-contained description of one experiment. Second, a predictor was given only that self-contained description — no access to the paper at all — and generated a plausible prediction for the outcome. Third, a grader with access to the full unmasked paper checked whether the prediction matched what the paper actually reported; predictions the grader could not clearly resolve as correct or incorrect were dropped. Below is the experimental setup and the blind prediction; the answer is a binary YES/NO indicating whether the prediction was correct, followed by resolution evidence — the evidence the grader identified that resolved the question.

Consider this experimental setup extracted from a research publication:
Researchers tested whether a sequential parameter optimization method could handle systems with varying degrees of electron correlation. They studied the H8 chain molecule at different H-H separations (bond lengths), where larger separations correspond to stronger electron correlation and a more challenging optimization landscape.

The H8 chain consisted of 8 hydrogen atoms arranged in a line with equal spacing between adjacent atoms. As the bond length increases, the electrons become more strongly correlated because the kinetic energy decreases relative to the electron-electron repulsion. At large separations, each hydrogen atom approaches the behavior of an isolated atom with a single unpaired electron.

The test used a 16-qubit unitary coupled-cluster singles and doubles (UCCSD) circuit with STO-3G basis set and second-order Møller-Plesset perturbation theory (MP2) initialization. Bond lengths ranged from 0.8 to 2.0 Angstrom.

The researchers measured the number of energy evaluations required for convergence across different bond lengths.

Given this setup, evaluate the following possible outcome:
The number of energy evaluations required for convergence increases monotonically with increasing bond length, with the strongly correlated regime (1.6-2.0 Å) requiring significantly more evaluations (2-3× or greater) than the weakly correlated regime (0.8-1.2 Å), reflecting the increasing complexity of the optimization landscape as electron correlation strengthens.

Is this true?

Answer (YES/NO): NO